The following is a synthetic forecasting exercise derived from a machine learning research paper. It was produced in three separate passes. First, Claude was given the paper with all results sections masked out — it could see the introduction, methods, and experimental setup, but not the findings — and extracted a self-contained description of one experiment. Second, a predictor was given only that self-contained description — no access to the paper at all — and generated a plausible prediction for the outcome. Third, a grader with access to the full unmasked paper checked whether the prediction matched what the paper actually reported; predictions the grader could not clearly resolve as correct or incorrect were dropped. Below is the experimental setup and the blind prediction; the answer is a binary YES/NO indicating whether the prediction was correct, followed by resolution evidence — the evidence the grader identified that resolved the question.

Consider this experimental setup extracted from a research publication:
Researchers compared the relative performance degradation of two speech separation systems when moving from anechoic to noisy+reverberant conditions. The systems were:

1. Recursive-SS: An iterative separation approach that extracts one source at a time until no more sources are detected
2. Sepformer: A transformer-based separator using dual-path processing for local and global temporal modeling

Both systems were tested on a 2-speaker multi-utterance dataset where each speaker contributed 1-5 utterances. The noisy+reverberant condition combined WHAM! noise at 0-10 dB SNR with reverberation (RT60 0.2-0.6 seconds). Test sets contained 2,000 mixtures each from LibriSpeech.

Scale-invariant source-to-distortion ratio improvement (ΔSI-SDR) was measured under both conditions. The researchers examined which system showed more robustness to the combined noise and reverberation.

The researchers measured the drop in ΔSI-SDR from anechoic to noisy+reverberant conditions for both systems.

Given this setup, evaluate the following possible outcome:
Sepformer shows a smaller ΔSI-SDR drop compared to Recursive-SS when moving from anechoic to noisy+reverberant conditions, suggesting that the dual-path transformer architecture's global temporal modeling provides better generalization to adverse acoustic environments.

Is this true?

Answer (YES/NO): YES